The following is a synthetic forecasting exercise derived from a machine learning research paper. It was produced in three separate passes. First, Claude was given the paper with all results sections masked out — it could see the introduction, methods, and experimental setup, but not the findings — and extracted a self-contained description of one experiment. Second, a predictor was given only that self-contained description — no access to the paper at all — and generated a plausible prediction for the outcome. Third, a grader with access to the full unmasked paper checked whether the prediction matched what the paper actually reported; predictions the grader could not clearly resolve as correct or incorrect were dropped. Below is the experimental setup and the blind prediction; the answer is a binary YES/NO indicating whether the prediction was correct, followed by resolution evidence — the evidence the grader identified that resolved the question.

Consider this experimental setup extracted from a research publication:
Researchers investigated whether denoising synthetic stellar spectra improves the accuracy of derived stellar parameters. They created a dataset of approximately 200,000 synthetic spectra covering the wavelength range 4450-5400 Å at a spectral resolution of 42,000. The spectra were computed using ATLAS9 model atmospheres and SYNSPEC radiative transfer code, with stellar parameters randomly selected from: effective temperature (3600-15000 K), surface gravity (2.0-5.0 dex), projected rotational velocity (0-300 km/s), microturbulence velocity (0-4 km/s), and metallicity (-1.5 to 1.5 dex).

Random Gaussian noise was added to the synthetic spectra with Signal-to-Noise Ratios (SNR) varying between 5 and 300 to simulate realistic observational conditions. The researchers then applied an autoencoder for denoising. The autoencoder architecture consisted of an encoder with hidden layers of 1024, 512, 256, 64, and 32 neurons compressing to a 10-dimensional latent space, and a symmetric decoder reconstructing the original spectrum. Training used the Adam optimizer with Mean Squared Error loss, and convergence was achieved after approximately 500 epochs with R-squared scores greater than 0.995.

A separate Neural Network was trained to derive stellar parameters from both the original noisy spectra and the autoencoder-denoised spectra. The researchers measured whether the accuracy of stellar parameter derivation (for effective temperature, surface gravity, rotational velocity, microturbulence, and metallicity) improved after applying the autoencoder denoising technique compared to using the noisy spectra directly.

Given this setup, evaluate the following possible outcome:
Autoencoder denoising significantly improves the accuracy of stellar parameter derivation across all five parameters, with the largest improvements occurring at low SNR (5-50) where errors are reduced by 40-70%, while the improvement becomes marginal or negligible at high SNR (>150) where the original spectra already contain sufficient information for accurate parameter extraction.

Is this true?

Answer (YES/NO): NO